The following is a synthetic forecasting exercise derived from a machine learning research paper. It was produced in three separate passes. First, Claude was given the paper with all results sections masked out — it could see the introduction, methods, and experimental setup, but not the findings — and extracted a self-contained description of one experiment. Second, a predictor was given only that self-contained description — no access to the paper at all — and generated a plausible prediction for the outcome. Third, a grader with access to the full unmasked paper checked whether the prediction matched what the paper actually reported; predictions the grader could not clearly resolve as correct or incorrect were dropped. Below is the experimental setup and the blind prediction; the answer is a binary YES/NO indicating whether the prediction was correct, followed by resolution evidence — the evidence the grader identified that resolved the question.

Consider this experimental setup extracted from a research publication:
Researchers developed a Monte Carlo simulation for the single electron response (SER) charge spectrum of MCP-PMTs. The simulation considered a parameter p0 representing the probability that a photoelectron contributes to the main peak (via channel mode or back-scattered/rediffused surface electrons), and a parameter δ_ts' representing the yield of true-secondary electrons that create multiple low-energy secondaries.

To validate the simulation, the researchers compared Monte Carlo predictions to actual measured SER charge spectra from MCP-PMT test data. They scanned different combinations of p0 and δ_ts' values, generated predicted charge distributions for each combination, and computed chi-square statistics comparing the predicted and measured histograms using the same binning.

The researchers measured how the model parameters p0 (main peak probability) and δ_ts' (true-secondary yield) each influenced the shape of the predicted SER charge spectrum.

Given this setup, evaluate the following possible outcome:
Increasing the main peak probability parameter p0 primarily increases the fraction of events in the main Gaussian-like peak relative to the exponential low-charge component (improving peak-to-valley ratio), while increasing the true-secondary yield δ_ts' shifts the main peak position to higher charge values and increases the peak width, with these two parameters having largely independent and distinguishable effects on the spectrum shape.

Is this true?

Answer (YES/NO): NO